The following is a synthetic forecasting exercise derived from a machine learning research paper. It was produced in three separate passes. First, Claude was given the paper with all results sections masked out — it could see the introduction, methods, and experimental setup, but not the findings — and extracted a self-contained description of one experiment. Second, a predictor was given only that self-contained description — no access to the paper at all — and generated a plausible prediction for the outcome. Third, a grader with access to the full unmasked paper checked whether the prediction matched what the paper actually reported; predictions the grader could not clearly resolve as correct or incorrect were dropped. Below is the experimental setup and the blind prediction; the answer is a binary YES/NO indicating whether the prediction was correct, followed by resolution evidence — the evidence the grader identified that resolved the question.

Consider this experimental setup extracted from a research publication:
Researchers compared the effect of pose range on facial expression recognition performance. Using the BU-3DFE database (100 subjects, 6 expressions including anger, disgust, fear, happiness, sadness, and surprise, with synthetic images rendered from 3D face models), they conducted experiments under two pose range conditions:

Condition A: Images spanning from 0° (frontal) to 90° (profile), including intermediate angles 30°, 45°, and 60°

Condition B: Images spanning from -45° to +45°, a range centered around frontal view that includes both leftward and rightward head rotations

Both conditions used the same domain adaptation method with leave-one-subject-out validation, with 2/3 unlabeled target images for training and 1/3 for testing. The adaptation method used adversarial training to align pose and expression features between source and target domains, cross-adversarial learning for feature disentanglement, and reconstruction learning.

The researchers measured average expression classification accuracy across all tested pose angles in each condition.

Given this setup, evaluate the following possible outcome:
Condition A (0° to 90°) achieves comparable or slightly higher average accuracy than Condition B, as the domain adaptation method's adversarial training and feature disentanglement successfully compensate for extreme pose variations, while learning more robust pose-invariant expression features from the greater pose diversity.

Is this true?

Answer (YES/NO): NO